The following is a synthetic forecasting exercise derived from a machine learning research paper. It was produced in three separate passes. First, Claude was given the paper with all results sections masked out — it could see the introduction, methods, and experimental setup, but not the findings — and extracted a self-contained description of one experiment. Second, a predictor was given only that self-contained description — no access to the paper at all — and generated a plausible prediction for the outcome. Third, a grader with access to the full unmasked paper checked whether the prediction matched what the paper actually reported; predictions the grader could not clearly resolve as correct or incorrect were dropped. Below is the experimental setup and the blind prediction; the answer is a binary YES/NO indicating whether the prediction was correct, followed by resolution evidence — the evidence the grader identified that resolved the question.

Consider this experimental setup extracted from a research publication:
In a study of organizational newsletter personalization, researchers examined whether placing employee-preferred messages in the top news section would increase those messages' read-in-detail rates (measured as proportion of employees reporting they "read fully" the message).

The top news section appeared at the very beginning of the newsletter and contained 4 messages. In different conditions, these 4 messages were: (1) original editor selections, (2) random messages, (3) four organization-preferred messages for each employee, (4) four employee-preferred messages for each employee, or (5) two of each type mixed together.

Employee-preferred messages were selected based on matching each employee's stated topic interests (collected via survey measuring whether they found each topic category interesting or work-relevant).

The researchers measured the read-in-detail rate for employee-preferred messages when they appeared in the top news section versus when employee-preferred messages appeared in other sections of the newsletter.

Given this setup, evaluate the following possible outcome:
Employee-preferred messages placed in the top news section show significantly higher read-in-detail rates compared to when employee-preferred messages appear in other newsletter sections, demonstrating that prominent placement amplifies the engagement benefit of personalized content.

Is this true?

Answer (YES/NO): YES